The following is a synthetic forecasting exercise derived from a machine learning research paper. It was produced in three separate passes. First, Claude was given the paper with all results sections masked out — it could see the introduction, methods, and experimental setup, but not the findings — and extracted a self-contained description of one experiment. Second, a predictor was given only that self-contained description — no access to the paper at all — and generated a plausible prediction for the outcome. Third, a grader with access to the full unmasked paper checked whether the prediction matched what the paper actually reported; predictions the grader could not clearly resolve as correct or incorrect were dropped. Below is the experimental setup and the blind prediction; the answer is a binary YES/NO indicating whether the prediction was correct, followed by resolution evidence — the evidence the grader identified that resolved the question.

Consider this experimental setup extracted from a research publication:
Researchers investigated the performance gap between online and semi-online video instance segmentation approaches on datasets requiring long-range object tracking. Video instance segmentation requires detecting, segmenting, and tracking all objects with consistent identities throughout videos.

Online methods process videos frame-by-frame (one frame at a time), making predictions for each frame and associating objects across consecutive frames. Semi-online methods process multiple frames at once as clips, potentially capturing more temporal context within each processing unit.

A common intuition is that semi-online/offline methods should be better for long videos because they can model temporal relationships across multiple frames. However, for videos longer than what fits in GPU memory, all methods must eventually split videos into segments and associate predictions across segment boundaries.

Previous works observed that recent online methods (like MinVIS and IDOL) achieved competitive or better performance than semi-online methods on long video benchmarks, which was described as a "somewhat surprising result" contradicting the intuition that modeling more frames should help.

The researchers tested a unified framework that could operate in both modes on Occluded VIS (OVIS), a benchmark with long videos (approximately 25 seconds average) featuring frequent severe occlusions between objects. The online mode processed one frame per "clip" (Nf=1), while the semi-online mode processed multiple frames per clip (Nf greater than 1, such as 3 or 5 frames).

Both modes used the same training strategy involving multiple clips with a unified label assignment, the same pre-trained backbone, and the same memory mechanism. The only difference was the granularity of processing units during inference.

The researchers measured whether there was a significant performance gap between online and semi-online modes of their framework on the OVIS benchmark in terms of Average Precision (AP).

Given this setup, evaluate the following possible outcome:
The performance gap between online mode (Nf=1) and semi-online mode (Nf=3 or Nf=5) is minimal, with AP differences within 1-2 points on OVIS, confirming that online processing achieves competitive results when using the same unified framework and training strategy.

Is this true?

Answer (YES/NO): YES